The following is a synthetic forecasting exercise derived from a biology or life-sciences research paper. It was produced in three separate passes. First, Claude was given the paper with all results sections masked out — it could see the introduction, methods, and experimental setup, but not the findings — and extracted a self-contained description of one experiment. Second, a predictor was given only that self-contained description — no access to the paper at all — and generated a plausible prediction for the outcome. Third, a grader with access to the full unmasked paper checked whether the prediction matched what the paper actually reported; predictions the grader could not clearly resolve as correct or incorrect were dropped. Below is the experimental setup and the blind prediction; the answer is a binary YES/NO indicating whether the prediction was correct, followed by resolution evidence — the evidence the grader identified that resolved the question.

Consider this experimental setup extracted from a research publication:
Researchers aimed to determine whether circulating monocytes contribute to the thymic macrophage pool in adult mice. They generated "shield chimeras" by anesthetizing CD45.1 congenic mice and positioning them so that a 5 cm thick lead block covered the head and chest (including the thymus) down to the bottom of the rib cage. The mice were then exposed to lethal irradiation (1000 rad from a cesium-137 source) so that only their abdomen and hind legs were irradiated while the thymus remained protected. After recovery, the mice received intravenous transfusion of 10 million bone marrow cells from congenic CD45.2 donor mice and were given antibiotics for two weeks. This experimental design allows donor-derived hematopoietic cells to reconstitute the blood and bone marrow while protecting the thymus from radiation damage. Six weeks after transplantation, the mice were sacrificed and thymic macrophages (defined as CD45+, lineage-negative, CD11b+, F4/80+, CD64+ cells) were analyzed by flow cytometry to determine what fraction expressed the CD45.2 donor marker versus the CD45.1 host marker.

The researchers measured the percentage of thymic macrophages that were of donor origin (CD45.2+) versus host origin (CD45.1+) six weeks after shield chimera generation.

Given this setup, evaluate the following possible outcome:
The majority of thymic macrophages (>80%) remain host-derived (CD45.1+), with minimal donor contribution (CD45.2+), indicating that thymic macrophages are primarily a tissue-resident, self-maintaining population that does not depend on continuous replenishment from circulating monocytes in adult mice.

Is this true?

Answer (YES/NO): YES